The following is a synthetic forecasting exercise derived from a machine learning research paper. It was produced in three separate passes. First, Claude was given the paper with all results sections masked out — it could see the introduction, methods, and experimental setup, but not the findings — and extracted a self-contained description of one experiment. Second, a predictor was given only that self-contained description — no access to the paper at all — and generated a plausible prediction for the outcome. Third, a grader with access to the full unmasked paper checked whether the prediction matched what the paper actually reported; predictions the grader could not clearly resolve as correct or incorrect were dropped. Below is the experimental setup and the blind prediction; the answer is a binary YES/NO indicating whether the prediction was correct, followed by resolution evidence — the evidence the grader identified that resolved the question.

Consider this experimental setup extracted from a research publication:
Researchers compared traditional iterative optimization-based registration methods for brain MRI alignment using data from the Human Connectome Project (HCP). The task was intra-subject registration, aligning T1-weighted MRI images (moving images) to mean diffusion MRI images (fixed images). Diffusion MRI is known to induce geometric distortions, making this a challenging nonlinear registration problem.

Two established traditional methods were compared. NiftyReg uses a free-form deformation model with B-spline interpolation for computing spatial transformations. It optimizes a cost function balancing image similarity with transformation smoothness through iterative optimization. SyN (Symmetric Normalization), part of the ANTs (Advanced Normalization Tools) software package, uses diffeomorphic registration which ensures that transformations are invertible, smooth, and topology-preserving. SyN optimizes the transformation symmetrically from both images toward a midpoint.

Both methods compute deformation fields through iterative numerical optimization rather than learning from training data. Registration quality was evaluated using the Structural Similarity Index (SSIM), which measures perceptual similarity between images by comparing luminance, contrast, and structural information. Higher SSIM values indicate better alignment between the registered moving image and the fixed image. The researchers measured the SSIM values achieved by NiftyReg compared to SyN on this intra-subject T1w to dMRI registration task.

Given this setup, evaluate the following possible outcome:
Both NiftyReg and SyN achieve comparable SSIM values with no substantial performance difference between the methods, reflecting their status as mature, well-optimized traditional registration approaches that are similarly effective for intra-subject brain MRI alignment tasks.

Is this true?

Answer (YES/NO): YES